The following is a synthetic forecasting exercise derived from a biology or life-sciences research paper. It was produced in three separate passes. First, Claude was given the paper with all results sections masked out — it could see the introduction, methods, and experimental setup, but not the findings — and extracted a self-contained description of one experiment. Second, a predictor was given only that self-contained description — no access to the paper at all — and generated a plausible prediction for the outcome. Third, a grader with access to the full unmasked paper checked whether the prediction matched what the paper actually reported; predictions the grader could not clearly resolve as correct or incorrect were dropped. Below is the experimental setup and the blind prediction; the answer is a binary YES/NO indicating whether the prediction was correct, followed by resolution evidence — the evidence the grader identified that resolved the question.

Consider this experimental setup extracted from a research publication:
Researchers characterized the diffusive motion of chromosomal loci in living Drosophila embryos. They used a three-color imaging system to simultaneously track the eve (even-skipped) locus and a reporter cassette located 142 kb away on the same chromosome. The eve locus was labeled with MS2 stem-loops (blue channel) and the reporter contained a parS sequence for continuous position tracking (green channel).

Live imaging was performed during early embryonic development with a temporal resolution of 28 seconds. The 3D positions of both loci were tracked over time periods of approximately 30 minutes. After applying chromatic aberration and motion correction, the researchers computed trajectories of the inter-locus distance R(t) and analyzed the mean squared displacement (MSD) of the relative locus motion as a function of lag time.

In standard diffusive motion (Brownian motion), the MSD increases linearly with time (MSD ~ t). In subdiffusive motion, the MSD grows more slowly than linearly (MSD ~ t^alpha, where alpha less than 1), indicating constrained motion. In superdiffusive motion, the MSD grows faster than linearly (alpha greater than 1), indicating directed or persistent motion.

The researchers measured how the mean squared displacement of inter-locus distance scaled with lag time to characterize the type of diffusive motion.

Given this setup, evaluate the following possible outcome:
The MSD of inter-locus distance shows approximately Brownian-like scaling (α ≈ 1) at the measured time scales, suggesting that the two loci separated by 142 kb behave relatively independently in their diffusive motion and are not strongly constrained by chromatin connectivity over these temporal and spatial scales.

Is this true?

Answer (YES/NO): NO